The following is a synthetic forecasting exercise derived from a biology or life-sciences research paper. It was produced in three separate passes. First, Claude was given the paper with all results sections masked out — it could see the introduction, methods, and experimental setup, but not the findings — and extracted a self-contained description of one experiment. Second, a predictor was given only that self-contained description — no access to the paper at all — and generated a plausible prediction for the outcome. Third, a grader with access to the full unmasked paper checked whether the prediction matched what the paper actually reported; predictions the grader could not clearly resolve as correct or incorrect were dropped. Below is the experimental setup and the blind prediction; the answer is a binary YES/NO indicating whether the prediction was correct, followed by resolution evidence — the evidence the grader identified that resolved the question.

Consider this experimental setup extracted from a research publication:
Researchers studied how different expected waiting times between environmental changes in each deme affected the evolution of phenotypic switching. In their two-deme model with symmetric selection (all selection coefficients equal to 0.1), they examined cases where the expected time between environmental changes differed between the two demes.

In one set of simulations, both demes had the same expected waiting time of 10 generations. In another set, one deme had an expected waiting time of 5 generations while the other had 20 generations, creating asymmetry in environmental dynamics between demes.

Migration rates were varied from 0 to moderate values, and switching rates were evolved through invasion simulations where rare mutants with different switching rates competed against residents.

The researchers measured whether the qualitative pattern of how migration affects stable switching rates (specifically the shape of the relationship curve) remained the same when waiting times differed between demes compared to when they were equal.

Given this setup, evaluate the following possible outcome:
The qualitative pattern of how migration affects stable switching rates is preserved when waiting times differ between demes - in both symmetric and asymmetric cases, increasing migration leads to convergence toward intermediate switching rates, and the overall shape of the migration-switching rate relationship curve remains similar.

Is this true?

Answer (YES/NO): YES